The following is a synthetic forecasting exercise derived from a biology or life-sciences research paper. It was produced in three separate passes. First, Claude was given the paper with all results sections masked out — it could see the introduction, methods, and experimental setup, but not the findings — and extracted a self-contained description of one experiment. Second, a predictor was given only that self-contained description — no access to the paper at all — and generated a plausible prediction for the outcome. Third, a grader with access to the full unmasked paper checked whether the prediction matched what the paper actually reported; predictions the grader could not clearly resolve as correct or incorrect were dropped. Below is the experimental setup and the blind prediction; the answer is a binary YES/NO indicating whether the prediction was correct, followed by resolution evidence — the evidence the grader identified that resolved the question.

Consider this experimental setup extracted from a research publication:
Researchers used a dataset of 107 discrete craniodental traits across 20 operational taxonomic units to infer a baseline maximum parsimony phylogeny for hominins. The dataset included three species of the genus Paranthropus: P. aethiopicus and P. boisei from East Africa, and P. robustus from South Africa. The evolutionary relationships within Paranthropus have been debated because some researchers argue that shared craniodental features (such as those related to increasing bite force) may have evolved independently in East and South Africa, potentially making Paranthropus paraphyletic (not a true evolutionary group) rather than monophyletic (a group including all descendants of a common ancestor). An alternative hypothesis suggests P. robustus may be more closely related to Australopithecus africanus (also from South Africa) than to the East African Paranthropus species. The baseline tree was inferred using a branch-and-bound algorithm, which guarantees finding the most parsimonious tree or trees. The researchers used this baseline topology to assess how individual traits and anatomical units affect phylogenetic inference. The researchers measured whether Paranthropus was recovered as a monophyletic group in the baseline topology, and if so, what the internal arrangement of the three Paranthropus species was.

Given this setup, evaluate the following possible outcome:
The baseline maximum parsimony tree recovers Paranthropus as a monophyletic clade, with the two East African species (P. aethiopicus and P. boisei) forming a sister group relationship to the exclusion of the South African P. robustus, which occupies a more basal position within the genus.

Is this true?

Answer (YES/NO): NO